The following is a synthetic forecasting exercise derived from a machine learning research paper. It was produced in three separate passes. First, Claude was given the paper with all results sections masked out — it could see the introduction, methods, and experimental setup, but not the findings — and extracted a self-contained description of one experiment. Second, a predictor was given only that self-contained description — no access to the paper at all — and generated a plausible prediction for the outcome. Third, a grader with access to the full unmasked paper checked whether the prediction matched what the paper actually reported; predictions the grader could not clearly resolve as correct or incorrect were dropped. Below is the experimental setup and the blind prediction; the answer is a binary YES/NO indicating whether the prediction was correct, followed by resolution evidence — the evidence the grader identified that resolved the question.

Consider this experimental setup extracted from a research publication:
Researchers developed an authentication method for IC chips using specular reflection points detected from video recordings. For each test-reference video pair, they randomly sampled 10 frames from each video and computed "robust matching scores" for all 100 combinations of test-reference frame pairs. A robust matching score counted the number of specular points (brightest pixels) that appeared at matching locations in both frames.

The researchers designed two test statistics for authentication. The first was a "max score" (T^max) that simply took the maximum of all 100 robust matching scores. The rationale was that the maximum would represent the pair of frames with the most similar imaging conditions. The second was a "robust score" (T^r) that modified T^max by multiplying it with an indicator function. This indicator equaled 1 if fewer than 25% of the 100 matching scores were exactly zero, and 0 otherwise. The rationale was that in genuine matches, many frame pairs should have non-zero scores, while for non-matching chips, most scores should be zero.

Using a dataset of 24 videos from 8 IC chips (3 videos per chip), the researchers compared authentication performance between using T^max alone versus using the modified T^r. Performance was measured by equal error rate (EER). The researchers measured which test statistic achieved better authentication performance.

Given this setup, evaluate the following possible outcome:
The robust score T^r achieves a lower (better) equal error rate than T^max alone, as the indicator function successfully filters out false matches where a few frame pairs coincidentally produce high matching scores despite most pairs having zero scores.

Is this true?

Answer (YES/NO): YES